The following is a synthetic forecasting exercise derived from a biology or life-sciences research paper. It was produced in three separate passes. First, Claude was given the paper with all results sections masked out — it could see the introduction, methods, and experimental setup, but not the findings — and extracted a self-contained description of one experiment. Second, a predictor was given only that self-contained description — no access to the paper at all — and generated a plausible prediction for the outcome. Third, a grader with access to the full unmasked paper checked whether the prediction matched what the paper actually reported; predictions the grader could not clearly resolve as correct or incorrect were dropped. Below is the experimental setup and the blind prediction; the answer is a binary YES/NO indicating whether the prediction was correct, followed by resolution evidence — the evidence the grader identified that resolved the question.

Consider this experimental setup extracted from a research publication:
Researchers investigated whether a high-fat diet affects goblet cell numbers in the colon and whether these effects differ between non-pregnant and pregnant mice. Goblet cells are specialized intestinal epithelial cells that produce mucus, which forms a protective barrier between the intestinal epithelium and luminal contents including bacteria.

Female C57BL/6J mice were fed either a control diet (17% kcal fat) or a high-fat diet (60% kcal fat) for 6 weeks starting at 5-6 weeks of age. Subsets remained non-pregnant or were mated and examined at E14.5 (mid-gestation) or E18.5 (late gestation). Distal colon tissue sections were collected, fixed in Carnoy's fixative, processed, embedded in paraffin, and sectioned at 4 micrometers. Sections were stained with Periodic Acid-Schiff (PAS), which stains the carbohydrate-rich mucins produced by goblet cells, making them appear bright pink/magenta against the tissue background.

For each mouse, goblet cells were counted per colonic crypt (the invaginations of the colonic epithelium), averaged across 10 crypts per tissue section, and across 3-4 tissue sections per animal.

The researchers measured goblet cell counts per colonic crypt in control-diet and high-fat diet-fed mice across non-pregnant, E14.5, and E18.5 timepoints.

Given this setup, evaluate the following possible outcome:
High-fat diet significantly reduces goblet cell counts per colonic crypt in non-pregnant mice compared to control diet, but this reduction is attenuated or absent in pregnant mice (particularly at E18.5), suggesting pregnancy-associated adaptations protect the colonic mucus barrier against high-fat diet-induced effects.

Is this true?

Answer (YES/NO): NO